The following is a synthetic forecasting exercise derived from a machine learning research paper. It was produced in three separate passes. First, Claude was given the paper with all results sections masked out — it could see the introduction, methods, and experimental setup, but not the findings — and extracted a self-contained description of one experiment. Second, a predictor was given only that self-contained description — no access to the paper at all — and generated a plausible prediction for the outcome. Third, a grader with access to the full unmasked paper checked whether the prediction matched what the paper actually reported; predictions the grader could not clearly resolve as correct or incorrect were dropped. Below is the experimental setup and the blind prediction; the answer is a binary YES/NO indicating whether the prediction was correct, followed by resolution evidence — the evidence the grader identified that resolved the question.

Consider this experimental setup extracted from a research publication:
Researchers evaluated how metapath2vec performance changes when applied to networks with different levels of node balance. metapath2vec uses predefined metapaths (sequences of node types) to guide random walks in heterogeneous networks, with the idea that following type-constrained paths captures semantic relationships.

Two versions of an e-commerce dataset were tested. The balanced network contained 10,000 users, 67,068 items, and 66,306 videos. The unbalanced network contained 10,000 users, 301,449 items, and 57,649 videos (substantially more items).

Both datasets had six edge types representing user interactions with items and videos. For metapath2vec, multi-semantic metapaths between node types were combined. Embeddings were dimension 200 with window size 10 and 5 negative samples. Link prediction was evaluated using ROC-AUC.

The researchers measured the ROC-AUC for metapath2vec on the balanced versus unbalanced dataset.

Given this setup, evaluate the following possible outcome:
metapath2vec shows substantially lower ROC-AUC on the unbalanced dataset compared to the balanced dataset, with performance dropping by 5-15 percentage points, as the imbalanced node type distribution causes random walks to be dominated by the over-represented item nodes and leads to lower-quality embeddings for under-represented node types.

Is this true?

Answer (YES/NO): NO